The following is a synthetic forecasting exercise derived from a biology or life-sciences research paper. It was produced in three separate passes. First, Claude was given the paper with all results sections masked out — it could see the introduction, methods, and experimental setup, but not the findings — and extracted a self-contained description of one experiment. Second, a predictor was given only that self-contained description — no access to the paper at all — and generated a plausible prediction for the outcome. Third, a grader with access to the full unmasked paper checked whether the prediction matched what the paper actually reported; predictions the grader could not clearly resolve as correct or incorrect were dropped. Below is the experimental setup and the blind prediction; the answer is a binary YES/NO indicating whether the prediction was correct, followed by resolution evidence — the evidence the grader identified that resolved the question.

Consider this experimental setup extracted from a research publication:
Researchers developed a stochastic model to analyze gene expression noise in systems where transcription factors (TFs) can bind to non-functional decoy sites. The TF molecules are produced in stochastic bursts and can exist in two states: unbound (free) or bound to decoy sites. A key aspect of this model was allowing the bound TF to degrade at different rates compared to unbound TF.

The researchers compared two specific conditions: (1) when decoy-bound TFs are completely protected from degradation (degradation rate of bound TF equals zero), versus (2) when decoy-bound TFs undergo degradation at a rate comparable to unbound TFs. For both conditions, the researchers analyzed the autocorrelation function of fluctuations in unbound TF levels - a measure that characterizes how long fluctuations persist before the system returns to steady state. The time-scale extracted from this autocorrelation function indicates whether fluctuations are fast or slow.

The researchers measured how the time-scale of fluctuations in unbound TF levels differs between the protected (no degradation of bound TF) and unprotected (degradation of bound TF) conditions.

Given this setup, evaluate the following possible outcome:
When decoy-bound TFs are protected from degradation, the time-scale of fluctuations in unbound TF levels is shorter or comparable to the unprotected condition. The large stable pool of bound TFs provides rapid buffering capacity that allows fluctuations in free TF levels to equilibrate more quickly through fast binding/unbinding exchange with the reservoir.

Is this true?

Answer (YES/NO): NO